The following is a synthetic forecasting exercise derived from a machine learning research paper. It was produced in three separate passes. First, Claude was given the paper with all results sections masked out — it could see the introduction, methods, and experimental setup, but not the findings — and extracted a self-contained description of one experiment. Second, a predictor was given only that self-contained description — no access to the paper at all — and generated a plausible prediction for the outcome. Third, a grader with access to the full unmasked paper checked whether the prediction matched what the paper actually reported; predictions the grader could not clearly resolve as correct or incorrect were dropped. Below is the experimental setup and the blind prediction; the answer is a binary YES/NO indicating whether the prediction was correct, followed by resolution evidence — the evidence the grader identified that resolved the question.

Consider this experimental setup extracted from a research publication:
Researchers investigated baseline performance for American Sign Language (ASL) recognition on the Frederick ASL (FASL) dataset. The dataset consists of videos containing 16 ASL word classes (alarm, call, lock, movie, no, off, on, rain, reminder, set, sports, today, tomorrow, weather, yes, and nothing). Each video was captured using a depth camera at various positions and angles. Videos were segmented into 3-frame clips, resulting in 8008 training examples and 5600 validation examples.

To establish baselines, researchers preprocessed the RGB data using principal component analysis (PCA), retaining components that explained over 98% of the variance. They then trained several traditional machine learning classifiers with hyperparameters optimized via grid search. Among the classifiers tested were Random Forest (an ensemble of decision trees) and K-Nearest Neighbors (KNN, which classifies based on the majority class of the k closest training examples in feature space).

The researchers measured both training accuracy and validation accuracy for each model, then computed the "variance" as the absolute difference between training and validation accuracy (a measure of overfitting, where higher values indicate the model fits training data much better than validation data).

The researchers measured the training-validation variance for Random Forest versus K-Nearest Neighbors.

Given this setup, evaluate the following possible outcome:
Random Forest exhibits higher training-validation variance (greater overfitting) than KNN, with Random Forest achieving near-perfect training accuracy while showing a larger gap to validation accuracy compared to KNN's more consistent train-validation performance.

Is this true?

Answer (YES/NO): YES